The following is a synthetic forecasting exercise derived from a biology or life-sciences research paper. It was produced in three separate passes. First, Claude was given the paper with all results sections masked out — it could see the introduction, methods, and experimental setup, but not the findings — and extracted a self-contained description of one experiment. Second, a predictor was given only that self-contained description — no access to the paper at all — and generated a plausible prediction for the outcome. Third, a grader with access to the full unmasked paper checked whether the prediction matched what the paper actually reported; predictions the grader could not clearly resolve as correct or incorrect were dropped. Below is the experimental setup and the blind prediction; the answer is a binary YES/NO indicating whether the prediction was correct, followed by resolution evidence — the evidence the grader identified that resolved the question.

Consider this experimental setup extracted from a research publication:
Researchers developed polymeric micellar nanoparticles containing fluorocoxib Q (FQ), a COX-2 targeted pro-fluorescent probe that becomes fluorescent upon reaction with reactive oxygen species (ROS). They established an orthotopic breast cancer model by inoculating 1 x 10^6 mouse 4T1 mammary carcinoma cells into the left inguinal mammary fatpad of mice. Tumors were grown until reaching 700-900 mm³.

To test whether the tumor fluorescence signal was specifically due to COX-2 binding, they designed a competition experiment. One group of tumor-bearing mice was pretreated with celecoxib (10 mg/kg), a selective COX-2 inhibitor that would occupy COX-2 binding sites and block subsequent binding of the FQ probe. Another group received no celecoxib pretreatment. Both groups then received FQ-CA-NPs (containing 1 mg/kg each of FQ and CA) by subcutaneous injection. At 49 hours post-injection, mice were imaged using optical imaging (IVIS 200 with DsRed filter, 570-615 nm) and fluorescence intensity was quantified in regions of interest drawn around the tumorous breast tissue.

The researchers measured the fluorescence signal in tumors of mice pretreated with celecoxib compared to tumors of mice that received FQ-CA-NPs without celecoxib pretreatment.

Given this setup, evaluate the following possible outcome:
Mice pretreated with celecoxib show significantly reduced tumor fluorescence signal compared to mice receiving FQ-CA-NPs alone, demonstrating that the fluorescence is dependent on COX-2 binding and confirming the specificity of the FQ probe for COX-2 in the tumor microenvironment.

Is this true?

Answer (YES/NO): YES